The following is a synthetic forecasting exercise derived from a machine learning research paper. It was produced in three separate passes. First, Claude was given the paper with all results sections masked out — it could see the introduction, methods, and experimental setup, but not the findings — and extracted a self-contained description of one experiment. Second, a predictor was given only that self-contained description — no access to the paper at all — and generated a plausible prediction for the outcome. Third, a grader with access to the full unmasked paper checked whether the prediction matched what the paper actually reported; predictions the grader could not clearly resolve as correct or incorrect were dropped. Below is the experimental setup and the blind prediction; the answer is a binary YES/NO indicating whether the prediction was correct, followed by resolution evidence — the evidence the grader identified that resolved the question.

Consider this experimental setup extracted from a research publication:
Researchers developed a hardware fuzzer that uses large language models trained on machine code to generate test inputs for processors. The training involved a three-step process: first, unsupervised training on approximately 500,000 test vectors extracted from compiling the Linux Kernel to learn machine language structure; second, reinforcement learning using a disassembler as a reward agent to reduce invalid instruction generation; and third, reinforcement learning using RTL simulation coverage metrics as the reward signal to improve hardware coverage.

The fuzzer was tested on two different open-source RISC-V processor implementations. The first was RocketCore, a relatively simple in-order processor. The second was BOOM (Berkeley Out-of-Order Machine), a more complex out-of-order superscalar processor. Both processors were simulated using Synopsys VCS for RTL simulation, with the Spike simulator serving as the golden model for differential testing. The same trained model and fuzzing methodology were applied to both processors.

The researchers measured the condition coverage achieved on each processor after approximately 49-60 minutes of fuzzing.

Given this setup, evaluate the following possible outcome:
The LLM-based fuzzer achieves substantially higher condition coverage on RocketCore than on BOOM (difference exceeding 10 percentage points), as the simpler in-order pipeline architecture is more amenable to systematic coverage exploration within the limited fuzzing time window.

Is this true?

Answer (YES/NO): NO